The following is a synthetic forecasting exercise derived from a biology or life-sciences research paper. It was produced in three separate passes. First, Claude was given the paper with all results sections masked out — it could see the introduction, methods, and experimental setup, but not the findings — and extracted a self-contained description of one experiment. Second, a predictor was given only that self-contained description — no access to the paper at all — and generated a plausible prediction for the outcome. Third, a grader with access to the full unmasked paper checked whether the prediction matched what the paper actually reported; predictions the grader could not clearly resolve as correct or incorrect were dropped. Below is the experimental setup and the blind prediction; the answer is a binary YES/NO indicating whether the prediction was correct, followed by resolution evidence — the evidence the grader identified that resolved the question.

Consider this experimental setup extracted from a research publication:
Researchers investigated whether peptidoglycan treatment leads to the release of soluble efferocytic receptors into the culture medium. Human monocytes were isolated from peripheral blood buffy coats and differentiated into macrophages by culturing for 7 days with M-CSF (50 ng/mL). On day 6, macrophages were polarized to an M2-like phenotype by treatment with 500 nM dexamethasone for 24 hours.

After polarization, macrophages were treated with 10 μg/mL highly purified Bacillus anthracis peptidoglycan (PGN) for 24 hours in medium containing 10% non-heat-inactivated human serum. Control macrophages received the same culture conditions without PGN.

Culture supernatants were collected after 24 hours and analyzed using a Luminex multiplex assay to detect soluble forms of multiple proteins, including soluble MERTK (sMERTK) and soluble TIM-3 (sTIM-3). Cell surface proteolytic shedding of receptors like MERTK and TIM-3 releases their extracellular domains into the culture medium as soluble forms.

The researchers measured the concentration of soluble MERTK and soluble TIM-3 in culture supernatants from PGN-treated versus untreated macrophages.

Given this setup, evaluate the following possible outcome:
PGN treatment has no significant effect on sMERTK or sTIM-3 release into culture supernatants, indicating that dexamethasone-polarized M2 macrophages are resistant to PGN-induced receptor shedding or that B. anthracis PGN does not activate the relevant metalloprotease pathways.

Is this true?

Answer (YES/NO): YES